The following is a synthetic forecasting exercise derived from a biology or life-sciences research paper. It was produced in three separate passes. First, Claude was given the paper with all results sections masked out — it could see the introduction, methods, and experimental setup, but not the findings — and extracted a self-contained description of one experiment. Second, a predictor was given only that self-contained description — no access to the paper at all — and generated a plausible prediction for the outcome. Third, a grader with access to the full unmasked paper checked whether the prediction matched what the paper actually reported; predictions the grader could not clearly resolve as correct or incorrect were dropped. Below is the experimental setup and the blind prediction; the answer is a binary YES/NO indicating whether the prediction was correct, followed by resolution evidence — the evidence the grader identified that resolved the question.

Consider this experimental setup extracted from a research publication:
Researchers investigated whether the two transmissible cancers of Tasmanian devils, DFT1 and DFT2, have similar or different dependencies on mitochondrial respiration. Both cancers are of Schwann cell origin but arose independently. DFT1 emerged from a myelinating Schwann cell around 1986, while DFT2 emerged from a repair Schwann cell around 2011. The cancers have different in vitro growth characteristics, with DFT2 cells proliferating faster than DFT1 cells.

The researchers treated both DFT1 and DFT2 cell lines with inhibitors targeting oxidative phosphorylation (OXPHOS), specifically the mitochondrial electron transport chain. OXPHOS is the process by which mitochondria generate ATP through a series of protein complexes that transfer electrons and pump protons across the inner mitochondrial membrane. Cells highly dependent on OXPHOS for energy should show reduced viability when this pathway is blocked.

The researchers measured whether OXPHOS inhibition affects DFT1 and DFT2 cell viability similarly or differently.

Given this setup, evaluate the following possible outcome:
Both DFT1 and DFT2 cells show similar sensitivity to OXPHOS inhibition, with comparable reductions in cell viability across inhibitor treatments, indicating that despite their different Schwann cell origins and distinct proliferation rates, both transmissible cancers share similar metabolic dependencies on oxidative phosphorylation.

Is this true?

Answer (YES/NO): YES